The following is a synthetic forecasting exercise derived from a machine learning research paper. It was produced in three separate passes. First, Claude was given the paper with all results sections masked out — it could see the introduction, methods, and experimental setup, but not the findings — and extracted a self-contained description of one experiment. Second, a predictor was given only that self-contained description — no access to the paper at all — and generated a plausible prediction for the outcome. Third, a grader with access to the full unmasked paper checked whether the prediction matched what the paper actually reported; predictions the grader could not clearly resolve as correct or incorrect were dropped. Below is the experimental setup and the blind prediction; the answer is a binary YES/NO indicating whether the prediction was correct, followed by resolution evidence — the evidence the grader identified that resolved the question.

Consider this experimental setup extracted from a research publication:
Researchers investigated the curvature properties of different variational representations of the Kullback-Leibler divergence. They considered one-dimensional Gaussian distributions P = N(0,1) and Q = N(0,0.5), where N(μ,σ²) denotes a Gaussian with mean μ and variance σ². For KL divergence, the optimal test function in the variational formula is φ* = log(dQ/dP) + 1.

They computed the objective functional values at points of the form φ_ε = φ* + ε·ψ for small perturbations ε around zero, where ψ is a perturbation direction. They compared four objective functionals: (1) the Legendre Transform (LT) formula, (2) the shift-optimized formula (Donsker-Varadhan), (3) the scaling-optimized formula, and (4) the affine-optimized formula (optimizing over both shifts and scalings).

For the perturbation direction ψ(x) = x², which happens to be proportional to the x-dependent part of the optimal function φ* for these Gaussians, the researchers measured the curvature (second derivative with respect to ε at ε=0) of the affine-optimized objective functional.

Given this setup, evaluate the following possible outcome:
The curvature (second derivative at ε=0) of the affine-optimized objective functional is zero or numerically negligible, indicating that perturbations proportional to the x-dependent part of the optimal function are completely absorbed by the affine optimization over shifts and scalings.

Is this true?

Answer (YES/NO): YES